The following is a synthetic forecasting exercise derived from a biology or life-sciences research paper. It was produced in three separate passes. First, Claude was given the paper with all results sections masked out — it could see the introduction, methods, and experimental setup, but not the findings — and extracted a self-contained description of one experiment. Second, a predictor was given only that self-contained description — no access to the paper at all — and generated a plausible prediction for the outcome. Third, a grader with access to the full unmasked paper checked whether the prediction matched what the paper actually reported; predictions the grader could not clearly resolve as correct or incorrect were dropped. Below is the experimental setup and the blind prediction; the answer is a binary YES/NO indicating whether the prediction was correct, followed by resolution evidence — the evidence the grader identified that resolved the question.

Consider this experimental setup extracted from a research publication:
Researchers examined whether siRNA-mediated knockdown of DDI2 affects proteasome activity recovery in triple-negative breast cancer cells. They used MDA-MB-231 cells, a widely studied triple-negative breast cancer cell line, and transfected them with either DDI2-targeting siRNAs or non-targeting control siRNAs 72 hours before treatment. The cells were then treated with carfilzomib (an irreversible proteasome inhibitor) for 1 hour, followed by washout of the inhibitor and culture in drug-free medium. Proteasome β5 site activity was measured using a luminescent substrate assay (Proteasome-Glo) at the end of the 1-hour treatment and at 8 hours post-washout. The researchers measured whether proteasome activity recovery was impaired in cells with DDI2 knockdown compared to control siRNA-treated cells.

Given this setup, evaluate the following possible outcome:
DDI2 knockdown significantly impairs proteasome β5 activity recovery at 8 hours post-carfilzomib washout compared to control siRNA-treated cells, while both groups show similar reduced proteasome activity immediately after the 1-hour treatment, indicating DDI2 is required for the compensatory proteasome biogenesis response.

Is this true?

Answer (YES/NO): NO